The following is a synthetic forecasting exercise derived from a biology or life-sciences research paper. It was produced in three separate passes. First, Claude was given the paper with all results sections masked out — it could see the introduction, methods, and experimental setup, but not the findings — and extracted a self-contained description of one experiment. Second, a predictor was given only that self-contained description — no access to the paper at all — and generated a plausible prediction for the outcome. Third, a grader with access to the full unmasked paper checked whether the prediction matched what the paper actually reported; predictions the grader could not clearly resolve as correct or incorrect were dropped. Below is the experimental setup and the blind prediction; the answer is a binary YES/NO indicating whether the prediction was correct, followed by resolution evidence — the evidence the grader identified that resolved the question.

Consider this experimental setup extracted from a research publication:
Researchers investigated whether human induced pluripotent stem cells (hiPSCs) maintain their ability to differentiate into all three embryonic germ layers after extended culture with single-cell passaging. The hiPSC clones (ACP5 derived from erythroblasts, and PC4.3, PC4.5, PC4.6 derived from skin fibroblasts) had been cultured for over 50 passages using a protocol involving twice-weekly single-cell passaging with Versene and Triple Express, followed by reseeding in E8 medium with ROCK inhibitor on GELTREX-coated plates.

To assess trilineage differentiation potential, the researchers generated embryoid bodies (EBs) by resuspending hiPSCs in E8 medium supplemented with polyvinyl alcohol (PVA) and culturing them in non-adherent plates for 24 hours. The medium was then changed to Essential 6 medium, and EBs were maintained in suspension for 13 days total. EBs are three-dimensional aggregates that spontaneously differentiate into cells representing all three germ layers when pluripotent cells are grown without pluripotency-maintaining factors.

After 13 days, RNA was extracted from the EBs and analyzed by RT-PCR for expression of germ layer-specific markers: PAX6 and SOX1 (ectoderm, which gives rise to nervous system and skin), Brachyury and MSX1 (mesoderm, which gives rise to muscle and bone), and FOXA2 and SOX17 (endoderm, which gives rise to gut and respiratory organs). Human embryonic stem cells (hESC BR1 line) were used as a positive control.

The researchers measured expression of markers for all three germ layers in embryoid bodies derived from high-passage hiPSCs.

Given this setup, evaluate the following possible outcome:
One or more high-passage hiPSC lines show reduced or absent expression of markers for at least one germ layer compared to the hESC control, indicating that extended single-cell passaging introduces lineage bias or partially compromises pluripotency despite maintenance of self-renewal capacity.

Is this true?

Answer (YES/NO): NO